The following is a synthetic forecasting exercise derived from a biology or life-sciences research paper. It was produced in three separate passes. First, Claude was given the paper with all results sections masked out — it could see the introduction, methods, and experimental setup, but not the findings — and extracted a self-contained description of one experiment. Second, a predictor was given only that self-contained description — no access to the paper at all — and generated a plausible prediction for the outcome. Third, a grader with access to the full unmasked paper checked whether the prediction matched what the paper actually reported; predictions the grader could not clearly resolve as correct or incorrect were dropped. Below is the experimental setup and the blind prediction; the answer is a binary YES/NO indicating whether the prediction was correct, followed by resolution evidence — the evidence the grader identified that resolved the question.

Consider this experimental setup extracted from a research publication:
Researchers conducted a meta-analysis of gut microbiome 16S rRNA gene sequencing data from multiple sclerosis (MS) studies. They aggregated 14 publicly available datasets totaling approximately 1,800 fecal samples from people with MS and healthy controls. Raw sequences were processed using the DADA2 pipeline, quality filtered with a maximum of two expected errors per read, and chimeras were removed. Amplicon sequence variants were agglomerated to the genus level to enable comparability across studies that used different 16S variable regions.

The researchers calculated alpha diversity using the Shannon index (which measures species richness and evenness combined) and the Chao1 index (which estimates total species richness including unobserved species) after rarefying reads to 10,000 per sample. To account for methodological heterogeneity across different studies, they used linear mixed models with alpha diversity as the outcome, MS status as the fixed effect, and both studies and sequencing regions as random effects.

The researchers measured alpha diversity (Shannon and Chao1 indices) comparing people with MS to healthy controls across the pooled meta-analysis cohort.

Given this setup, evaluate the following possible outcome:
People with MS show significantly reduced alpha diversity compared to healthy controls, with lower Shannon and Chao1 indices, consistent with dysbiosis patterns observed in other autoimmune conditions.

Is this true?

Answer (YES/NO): NO